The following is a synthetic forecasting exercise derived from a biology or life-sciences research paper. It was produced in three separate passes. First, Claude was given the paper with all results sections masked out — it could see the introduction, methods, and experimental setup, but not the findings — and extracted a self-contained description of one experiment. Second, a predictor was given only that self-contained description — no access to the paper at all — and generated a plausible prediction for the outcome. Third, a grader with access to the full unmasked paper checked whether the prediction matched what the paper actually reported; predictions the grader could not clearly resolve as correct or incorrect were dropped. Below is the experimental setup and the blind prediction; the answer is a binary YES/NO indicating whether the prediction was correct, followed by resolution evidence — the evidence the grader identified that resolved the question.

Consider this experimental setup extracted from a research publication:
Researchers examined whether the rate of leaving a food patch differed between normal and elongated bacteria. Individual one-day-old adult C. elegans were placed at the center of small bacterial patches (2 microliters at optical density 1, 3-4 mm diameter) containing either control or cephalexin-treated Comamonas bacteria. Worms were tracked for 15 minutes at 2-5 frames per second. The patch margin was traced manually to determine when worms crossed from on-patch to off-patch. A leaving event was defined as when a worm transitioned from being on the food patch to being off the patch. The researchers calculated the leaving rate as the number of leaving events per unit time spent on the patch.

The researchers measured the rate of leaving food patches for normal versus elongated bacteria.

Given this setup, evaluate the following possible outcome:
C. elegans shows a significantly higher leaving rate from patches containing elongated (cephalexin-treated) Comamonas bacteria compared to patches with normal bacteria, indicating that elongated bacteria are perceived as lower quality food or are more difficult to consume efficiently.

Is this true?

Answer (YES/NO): YES